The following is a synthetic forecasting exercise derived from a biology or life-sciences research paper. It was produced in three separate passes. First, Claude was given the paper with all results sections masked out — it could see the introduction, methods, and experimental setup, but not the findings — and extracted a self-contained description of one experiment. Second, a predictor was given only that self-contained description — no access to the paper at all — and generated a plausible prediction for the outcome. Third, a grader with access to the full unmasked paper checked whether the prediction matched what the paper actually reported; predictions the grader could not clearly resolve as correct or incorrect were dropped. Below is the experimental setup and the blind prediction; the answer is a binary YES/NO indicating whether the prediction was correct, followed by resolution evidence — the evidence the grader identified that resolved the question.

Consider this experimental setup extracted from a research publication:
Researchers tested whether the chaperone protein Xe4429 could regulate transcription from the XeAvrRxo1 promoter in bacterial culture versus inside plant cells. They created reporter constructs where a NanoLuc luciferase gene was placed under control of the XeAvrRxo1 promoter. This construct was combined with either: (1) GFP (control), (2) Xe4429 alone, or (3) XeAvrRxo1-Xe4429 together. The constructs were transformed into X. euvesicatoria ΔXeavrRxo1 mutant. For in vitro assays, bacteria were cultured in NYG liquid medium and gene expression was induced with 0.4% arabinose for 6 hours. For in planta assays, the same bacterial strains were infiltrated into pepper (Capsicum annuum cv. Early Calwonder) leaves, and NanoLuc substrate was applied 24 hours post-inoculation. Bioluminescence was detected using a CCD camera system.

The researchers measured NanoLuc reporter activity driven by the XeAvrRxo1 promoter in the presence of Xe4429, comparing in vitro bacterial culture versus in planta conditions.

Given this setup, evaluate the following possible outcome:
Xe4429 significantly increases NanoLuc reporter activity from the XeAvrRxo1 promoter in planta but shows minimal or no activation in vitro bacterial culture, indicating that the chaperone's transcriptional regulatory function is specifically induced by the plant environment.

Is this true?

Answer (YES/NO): NO